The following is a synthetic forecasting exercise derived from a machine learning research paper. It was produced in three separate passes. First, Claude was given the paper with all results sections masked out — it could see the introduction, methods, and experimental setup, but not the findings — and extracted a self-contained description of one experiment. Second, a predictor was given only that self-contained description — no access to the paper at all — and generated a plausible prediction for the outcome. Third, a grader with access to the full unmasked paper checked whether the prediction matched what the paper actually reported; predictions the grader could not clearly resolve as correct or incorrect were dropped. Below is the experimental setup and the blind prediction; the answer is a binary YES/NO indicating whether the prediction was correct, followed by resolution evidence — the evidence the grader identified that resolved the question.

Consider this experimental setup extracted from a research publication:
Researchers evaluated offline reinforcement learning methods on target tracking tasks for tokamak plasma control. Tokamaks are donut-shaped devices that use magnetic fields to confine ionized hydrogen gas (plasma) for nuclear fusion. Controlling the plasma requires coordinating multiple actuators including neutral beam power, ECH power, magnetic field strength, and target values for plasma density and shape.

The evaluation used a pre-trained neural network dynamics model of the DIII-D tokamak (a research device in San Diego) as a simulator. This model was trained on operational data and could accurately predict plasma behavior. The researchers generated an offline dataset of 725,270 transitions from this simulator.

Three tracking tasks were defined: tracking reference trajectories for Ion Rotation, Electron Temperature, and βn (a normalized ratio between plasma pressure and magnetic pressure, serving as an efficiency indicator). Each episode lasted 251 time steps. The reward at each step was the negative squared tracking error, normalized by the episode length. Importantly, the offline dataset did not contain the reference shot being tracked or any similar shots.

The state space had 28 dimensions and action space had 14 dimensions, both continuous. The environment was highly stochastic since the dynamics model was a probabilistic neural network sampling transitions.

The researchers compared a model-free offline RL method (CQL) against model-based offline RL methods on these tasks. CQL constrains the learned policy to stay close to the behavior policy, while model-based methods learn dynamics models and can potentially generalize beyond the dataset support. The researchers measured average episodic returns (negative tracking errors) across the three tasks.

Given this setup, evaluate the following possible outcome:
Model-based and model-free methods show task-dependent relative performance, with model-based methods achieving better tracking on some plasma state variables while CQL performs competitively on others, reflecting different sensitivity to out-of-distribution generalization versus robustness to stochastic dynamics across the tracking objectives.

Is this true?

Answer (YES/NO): NO